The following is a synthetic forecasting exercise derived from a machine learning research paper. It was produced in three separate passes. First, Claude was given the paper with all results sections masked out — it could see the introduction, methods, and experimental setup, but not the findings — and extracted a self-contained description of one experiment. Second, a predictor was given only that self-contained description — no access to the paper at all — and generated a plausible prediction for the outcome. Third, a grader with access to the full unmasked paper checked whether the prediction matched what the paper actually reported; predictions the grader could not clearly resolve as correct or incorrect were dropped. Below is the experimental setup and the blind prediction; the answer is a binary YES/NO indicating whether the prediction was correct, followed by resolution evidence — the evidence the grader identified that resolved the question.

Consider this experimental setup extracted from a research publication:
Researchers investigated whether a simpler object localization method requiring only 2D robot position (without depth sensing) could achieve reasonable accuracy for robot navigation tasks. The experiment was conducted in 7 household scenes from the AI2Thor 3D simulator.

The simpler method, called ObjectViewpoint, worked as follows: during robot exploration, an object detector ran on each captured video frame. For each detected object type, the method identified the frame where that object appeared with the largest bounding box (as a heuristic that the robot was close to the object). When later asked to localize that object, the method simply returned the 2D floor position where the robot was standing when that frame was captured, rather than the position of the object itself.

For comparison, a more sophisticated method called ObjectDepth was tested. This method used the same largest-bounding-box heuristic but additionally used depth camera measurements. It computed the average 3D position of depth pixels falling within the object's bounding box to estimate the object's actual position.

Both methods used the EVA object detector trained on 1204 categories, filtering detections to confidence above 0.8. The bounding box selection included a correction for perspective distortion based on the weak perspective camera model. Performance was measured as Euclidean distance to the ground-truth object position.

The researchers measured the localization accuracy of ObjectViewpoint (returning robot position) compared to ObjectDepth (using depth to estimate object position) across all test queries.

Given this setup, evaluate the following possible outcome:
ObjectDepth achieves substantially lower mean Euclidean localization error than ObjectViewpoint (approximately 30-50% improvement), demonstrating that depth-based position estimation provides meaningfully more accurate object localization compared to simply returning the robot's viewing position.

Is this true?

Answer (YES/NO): YES